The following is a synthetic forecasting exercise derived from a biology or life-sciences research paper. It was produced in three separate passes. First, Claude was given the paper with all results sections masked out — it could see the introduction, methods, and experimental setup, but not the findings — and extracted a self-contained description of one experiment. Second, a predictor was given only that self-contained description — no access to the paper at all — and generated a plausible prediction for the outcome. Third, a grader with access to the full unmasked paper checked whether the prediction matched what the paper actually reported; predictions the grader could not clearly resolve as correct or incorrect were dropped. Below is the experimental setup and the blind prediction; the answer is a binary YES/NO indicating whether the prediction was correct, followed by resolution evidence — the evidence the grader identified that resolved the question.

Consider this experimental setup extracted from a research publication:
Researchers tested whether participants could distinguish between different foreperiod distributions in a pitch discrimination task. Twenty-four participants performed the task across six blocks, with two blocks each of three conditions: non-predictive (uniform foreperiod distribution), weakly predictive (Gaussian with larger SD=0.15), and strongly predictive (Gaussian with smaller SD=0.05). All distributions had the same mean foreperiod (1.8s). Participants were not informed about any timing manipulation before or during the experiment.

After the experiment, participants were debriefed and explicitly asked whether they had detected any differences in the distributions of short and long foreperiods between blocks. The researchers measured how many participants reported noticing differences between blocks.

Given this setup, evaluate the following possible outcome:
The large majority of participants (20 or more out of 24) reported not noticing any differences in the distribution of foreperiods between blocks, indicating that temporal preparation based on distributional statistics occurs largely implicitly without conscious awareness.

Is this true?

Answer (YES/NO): YES